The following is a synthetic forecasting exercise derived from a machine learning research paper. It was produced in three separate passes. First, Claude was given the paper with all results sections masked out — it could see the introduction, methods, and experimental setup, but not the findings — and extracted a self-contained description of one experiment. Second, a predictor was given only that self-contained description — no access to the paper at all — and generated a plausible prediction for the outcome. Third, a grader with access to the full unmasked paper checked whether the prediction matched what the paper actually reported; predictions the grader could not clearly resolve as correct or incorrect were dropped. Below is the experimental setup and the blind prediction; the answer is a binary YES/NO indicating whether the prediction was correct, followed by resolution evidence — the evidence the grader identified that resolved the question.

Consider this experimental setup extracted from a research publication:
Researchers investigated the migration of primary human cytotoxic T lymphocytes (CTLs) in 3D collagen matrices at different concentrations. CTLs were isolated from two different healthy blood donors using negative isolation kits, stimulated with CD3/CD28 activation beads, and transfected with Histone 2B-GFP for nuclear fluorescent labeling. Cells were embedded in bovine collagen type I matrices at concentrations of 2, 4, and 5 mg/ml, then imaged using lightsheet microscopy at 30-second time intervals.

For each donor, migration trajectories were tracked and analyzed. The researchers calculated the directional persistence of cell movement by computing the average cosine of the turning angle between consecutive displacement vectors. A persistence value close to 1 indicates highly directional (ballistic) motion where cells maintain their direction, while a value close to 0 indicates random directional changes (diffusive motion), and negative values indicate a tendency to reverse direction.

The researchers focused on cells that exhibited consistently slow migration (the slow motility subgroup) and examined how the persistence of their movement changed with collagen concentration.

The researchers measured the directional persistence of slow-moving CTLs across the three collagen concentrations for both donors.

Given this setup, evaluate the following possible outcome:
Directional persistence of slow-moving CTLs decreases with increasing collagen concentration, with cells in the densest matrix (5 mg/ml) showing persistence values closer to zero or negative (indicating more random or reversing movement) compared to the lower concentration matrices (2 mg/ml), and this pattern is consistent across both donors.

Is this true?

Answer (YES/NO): NO